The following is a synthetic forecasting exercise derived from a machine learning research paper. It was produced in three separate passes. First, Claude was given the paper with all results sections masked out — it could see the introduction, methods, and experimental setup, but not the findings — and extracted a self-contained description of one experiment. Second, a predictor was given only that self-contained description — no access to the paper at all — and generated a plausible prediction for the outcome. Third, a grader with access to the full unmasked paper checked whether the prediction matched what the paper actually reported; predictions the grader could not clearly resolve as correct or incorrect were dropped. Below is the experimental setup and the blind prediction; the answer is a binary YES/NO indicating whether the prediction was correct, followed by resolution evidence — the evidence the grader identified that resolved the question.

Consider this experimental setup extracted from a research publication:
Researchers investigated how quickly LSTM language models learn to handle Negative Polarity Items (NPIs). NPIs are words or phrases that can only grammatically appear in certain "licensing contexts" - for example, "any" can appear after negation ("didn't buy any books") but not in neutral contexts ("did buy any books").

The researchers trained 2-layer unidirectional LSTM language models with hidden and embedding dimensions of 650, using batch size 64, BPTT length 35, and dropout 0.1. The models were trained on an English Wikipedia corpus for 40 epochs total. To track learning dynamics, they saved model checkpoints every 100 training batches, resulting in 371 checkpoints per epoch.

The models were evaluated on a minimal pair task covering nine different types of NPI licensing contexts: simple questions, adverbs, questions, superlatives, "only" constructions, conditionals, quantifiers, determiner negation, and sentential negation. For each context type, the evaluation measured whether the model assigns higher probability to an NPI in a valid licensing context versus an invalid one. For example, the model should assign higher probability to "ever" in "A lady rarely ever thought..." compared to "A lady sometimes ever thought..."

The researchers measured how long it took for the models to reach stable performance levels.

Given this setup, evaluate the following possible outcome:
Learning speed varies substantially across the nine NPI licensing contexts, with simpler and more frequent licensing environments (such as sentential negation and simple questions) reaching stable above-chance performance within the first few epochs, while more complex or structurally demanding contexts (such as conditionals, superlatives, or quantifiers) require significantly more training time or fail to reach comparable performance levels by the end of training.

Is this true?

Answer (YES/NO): NO